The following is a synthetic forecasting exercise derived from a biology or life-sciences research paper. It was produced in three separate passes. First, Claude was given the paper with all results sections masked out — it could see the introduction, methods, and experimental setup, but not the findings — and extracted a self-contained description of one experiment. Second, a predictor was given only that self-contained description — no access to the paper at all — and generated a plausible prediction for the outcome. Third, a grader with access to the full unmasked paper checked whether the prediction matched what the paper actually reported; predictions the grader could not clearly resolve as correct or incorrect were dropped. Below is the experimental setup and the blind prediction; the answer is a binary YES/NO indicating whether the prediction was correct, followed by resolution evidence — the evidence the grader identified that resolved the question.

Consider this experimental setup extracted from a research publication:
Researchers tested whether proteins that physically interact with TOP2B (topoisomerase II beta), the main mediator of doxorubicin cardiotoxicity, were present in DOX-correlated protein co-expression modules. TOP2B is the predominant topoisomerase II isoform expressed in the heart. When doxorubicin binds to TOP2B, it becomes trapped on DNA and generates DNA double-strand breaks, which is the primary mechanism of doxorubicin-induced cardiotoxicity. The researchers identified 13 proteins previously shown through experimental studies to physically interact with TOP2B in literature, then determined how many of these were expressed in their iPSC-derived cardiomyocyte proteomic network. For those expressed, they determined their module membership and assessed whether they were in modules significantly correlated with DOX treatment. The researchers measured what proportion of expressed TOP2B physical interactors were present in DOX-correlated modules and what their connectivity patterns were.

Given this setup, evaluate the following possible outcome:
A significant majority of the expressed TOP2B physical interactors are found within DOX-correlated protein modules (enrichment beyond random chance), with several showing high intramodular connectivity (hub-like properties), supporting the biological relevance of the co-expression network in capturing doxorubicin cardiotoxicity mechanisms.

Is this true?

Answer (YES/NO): YES